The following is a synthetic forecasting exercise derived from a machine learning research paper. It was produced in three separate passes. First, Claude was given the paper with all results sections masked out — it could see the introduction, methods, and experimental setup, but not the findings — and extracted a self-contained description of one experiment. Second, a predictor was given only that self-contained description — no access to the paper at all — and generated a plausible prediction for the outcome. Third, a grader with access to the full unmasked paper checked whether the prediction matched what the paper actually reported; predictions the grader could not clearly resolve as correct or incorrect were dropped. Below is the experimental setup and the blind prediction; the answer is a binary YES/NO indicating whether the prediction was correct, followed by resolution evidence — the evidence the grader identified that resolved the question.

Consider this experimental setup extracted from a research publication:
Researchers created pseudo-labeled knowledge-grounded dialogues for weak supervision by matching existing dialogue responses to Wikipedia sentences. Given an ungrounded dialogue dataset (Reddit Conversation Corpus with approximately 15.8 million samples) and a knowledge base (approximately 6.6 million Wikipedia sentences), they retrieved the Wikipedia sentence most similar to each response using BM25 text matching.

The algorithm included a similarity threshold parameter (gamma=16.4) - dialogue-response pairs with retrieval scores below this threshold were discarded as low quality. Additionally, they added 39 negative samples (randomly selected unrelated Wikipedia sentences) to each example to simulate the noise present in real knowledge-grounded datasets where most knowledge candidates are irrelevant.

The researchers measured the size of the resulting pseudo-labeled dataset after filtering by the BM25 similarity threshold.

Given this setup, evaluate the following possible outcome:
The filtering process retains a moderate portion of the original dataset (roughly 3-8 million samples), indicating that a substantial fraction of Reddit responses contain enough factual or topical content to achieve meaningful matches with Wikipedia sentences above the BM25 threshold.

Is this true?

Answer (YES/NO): NO